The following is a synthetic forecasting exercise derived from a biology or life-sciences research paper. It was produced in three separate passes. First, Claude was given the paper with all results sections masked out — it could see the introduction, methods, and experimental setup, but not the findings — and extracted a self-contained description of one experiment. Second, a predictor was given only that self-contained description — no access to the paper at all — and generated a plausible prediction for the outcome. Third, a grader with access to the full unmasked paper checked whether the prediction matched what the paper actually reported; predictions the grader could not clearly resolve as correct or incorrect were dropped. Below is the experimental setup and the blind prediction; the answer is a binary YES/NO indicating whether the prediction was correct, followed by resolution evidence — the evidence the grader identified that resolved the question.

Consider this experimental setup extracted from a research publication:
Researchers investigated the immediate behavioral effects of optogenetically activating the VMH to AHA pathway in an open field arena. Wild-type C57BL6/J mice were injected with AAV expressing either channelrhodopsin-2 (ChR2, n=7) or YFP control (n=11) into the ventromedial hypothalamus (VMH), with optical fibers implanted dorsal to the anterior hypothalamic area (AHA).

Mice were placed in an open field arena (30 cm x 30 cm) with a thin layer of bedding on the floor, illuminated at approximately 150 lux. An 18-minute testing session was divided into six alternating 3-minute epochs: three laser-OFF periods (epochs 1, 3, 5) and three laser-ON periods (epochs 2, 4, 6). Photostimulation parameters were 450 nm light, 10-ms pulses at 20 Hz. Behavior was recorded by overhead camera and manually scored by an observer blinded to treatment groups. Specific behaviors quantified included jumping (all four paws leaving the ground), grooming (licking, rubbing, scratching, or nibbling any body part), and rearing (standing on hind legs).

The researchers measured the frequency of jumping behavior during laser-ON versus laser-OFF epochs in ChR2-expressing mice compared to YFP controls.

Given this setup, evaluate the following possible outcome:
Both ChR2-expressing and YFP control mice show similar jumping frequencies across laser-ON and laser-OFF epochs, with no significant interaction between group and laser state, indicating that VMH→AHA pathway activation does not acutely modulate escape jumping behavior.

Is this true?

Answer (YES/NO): NO